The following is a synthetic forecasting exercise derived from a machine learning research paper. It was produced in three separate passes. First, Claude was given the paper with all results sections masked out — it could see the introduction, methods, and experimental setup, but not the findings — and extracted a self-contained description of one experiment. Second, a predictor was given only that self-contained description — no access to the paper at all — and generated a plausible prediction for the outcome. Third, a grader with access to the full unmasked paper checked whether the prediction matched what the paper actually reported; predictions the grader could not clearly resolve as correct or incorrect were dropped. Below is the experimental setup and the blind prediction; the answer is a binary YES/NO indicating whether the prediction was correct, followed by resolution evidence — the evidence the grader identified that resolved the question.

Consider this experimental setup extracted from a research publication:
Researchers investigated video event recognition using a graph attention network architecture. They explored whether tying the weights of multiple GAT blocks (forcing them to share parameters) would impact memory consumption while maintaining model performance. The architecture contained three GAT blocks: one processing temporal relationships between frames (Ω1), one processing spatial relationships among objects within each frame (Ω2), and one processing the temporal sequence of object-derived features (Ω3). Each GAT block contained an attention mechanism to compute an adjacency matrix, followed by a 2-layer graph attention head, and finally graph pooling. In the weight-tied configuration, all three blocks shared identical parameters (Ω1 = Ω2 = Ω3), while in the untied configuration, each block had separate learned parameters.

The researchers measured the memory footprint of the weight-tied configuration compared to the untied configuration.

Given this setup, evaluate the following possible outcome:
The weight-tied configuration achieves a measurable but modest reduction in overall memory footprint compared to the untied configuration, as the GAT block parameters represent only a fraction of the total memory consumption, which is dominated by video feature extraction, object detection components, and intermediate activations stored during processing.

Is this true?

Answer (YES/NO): NO